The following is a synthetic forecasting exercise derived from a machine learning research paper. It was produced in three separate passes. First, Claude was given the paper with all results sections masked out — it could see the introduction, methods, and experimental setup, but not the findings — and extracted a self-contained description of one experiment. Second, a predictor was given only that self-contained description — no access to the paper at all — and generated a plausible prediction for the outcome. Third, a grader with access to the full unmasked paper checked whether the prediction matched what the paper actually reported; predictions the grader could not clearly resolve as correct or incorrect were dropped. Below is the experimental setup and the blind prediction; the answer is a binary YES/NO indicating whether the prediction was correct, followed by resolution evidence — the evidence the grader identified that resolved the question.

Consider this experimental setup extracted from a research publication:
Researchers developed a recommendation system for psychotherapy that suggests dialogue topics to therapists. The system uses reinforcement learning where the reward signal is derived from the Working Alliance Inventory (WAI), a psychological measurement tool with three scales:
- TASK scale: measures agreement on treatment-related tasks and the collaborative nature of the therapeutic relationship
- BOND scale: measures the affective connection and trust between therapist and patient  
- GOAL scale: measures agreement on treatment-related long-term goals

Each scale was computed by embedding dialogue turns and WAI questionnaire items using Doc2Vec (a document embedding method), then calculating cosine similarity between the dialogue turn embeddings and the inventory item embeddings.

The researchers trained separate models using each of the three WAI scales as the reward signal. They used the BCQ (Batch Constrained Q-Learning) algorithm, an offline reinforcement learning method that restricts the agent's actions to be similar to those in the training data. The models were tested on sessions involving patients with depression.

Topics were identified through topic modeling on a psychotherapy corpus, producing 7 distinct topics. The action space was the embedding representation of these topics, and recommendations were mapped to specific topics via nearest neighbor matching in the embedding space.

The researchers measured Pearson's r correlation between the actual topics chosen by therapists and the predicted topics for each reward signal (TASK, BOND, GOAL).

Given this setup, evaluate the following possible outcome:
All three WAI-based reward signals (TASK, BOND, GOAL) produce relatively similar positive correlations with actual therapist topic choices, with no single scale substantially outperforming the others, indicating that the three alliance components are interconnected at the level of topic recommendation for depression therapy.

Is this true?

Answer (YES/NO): NO